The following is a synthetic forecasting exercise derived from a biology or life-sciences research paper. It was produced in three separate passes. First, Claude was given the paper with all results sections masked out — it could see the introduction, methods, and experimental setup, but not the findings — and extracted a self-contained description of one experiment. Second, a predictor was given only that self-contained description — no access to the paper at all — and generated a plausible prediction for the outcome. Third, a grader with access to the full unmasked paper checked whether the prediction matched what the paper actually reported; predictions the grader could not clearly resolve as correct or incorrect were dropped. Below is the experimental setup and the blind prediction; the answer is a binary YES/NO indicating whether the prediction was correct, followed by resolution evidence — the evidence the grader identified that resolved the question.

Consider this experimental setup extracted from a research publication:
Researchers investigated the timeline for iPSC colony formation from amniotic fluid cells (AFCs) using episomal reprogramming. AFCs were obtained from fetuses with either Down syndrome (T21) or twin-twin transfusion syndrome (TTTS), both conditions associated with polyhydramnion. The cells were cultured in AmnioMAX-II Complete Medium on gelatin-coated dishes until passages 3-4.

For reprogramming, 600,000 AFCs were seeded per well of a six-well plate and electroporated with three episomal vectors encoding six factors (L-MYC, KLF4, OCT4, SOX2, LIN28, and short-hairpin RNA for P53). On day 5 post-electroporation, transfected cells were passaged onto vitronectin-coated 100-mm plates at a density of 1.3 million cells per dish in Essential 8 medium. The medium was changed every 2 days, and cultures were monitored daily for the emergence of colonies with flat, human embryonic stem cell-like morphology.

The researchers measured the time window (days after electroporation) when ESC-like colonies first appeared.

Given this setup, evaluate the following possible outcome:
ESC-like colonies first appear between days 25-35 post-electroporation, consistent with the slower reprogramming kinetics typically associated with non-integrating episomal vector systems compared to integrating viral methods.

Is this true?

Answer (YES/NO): NO